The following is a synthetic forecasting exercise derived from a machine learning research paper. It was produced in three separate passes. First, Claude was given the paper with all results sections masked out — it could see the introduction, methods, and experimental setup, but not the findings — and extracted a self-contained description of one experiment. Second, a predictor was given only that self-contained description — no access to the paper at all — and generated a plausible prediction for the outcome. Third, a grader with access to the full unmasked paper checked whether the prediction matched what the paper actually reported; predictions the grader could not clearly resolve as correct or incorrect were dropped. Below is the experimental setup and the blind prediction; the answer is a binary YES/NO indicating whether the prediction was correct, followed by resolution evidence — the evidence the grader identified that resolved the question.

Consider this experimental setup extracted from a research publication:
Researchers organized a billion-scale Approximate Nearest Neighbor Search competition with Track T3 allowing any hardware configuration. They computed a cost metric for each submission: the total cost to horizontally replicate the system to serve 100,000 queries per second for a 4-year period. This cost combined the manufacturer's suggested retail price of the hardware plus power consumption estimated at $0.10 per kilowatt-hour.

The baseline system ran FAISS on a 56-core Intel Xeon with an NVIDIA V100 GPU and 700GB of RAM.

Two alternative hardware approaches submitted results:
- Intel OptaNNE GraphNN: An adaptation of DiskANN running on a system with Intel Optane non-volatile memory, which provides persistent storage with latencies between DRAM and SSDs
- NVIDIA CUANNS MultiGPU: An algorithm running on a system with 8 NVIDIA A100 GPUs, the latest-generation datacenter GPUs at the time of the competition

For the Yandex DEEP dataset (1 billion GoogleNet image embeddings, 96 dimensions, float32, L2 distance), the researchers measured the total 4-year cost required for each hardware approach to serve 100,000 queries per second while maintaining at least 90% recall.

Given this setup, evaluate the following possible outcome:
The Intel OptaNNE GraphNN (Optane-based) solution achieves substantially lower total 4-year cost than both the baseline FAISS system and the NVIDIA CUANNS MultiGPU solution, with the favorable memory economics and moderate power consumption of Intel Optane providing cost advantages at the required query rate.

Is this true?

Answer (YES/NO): YES